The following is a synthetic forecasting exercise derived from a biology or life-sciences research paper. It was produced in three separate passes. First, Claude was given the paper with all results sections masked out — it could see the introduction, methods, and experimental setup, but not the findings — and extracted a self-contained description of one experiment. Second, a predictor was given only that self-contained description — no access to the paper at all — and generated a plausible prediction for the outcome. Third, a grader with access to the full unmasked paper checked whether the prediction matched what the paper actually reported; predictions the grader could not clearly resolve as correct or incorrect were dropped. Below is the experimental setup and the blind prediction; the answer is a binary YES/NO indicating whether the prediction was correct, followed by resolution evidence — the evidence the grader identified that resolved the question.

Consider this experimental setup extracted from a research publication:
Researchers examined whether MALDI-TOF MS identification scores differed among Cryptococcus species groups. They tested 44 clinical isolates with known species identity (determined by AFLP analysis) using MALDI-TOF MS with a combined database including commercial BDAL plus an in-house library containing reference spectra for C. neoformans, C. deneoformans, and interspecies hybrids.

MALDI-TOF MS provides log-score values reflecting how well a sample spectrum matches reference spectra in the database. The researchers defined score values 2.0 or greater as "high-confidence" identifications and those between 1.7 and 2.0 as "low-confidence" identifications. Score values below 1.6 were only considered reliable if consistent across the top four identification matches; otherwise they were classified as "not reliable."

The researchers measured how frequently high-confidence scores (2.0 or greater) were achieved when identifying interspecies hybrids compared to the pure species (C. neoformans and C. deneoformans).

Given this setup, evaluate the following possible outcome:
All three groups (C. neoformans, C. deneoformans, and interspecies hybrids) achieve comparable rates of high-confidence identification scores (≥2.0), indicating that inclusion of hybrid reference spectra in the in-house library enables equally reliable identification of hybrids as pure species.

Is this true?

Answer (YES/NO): NO